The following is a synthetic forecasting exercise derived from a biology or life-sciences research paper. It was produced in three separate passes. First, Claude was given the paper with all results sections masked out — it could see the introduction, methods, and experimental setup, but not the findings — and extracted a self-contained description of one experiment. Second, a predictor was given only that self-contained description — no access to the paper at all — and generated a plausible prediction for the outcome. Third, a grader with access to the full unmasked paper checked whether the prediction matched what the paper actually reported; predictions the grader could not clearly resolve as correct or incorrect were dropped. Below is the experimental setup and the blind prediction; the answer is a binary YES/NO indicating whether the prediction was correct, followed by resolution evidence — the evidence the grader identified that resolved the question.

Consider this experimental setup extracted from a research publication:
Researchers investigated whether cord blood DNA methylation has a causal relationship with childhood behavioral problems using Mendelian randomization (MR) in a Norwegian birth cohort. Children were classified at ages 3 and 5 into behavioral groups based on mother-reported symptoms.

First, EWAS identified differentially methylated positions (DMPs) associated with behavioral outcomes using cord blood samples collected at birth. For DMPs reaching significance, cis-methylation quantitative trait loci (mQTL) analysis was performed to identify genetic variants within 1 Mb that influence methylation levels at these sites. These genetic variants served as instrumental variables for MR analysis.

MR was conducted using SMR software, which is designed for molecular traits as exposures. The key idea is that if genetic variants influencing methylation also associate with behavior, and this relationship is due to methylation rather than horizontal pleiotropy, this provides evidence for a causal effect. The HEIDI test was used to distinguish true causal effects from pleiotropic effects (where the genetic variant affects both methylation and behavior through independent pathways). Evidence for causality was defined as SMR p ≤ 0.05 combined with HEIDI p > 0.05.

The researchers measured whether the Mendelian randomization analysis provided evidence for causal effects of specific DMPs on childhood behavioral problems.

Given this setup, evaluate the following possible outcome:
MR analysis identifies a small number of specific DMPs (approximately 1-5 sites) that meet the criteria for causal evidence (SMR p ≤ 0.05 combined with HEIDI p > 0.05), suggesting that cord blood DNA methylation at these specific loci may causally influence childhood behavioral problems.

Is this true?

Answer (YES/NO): YES